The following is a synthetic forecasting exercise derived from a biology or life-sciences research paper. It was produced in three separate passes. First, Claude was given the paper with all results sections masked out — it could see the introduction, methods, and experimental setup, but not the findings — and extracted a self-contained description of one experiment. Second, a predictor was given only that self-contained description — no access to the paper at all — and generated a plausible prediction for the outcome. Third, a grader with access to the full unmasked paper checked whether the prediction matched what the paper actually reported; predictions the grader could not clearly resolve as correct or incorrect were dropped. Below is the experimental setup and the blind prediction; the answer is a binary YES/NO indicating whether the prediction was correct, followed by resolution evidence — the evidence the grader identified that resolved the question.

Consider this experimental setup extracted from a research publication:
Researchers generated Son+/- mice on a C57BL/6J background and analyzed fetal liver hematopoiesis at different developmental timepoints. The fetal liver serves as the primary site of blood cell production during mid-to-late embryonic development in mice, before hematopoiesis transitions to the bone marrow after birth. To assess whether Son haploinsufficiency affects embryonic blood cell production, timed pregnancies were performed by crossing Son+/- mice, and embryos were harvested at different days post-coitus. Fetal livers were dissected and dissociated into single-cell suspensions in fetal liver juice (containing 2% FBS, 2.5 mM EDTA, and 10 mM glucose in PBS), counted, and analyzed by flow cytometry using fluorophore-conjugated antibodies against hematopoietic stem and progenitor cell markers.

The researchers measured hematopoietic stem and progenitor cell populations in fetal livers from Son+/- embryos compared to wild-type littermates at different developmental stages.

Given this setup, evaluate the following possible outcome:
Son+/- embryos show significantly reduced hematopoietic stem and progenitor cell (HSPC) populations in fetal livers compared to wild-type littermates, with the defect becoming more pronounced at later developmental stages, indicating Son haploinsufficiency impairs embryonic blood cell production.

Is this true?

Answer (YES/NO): NO